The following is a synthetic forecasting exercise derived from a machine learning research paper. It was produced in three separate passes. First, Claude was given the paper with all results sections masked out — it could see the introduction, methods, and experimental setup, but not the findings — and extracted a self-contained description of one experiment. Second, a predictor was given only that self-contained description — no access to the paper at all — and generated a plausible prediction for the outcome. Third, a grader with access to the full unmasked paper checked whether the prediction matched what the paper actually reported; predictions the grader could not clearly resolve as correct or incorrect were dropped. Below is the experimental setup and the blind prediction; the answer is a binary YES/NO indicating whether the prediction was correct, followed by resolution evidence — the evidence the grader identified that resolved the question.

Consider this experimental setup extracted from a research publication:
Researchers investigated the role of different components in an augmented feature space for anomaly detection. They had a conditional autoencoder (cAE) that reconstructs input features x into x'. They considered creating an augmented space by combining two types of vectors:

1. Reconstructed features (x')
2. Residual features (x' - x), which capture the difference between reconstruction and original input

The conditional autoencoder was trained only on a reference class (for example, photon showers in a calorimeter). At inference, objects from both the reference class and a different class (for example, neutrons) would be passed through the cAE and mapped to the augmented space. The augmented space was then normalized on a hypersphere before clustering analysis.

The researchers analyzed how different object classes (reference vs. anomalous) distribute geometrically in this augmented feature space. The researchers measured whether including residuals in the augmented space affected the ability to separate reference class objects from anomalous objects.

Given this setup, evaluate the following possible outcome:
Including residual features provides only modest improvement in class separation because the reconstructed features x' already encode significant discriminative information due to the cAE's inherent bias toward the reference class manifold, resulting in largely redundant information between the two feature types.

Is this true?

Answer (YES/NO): NO